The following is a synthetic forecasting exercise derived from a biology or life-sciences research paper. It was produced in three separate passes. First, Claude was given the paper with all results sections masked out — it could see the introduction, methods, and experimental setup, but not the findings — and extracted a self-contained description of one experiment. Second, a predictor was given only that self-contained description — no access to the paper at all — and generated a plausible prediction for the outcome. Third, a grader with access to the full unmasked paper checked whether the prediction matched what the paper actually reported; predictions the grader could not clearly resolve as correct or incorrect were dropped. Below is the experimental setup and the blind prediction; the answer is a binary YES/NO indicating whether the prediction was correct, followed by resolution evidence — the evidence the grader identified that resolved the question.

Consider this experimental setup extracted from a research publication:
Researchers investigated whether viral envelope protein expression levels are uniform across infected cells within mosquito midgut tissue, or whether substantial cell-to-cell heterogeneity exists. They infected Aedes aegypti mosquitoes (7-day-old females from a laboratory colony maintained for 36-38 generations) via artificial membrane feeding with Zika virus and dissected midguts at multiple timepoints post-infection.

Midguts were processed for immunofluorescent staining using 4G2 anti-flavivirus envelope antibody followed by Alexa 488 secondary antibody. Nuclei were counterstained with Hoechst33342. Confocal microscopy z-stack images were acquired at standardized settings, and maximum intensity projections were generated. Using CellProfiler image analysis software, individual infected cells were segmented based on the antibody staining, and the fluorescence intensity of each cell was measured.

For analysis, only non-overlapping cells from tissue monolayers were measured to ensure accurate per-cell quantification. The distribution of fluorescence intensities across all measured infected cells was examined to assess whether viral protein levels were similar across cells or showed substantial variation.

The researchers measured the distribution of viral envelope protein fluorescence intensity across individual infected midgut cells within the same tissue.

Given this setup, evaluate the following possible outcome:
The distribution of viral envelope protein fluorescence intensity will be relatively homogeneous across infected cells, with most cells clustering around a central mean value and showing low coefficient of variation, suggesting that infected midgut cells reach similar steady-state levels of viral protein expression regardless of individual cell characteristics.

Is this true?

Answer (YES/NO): NO